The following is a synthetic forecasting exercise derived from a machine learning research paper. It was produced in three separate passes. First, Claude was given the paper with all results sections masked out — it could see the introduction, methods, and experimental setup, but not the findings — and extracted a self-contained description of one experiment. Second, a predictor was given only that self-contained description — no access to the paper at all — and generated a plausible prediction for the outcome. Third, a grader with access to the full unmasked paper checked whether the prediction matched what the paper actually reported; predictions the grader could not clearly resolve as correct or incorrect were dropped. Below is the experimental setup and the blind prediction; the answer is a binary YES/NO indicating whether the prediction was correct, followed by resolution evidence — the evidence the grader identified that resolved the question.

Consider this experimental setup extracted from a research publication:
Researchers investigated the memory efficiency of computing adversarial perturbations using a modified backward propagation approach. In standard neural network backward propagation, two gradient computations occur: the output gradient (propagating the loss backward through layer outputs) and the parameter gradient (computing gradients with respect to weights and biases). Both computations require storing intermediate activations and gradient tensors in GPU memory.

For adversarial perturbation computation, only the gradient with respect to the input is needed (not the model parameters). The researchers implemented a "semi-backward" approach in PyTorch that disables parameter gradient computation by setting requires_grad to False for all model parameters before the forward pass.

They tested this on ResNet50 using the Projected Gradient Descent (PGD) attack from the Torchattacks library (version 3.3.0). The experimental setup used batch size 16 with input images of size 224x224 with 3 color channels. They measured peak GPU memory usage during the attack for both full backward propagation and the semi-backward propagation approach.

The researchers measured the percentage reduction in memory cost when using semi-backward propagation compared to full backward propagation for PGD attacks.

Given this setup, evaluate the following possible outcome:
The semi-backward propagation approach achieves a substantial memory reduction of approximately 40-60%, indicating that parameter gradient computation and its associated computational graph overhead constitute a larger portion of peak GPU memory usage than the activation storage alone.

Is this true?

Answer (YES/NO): NO